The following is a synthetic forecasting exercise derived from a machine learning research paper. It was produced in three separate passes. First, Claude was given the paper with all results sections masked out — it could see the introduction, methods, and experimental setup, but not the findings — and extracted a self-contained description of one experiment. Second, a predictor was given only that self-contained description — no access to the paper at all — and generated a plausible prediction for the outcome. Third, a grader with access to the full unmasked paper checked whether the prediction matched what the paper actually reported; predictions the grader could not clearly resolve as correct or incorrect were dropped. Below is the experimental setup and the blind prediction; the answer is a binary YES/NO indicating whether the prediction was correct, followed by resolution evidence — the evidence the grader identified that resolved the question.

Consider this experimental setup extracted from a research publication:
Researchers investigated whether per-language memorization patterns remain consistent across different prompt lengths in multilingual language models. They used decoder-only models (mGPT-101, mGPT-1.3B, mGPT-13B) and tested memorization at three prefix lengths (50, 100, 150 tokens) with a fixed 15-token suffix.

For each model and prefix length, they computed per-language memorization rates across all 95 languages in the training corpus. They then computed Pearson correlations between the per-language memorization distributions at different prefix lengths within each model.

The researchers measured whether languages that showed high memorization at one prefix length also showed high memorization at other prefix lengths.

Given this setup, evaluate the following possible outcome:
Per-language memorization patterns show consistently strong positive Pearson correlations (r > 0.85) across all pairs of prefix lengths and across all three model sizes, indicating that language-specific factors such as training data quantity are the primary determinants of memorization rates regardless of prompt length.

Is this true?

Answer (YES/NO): NO